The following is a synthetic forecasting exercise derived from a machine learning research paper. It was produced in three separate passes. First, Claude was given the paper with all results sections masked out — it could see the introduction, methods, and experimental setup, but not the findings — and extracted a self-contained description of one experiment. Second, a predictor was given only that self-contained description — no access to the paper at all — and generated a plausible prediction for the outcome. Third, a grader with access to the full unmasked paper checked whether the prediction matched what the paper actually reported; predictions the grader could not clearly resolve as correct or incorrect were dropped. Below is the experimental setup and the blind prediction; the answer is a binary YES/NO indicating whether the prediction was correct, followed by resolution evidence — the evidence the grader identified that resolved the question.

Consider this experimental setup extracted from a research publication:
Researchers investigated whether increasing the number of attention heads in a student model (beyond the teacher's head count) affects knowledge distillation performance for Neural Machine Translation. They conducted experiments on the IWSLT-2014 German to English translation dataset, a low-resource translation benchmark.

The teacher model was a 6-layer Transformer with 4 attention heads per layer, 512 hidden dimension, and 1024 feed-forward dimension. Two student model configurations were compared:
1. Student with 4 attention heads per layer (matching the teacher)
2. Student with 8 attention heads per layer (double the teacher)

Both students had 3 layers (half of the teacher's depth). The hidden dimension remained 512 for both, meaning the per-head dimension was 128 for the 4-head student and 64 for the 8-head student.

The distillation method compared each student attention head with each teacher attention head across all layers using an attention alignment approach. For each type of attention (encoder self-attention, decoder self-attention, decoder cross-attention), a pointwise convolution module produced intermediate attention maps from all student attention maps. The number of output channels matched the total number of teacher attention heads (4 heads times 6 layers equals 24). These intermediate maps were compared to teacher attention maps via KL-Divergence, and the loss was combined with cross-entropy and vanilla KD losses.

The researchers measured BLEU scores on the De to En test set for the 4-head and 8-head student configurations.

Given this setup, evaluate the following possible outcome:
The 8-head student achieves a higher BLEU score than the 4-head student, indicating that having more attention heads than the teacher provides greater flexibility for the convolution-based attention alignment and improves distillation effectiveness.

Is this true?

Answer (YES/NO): YES